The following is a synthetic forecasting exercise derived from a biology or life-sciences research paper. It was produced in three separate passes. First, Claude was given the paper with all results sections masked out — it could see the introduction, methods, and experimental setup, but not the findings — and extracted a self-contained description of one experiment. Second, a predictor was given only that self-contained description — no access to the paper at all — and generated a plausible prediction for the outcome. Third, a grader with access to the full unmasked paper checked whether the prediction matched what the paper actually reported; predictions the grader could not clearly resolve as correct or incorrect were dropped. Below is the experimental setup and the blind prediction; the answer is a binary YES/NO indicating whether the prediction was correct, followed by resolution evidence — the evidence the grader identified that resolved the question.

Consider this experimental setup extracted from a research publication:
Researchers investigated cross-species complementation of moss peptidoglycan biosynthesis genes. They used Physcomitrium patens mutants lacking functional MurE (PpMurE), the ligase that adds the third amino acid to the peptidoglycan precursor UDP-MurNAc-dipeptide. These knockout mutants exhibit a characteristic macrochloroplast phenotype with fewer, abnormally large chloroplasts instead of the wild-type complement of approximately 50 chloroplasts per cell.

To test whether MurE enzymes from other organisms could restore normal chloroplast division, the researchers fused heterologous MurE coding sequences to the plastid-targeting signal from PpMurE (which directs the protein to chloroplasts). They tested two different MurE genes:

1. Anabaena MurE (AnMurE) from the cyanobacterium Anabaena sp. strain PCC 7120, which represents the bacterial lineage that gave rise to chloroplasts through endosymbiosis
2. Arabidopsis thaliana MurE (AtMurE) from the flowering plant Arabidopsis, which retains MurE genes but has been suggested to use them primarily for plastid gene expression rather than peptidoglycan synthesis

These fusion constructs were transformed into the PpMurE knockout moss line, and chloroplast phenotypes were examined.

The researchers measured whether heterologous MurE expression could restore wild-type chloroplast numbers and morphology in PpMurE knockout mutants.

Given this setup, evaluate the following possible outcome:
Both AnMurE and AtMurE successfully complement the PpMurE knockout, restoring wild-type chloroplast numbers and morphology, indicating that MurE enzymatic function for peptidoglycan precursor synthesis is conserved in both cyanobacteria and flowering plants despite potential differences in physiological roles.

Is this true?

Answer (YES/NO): NO